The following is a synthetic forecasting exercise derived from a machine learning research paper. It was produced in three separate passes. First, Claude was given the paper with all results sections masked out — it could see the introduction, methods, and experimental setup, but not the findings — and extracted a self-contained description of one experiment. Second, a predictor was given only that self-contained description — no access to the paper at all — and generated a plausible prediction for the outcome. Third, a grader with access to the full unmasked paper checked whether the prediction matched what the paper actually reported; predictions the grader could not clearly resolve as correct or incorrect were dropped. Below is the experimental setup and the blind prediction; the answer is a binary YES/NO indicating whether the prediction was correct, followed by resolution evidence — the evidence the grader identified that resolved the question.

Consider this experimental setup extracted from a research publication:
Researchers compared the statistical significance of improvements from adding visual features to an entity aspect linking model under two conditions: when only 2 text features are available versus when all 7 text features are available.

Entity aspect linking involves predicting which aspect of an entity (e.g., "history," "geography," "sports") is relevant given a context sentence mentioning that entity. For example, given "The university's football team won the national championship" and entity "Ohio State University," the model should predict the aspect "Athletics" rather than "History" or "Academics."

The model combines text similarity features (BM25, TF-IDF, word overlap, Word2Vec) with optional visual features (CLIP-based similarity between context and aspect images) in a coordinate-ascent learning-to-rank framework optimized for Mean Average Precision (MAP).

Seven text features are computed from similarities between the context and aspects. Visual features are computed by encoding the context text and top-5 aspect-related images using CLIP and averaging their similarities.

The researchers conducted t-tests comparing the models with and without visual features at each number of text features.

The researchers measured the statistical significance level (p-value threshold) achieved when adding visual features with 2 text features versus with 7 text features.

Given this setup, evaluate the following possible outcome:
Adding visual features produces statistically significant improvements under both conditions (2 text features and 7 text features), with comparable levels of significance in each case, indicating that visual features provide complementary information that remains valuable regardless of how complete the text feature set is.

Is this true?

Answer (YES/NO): NO